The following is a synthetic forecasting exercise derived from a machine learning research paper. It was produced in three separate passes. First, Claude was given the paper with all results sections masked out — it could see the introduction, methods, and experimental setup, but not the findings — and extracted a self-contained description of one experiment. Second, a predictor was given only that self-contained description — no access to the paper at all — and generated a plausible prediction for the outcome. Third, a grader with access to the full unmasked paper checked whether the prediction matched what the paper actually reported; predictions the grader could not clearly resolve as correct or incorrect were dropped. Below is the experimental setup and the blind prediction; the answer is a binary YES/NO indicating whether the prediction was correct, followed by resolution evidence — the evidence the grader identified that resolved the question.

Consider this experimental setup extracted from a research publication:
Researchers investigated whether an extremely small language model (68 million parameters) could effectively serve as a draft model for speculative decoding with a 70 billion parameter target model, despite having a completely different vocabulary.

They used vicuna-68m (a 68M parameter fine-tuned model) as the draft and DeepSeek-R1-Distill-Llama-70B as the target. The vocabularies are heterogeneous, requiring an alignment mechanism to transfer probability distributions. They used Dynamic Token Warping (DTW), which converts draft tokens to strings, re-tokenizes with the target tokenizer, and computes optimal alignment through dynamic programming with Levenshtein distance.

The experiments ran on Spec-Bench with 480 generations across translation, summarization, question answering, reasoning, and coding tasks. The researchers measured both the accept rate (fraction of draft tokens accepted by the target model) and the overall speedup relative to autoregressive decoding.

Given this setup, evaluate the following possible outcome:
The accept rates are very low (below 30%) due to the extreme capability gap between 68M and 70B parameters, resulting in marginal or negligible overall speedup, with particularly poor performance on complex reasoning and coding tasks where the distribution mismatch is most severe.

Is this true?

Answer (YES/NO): YES